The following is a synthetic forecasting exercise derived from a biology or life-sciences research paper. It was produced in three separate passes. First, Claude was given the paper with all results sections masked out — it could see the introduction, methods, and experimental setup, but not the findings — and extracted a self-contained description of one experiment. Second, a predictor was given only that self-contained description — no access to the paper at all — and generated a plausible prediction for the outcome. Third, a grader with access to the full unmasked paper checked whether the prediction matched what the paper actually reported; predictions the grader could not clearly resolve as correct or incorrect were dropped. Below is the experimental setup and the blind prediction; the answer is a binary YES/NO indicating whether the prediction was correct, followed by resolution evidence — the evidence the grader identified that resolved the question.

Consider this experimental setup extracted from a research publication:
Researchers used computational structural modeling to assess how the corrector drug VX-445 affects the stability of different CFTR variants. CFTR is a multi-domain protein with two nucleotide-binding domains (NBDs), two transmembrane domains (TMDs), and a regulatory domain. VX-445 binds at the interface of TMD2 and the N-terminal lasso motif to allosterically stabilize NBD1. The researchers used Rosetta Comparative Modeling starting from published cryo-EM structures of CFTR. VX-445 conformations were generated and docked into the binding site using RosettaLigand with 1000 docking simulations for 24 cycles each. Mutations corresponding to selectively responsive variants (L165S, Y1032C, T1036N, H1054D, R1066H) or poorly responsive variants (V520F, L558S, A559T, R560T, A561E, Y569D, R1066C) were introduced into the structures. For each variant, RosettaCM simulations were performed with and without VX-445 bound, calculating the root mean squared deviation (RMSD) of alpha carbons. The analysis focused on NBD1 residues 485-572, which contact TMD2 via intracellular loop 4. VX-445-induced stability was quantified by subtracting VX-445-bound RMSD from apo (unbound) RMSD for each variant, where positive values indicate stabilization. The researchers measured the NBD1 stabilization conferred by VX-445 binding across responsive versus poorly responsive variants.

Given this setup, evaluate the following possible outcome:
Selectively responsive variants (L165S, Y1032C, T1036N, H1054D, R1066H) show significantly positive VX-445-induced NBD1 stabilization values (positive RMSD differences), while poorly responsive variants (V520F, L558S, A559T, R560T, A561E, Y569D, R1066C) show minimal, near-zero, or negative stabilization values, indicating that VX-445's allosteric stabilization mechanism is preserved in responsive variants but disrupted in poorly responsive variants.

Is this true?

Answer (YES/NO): NO